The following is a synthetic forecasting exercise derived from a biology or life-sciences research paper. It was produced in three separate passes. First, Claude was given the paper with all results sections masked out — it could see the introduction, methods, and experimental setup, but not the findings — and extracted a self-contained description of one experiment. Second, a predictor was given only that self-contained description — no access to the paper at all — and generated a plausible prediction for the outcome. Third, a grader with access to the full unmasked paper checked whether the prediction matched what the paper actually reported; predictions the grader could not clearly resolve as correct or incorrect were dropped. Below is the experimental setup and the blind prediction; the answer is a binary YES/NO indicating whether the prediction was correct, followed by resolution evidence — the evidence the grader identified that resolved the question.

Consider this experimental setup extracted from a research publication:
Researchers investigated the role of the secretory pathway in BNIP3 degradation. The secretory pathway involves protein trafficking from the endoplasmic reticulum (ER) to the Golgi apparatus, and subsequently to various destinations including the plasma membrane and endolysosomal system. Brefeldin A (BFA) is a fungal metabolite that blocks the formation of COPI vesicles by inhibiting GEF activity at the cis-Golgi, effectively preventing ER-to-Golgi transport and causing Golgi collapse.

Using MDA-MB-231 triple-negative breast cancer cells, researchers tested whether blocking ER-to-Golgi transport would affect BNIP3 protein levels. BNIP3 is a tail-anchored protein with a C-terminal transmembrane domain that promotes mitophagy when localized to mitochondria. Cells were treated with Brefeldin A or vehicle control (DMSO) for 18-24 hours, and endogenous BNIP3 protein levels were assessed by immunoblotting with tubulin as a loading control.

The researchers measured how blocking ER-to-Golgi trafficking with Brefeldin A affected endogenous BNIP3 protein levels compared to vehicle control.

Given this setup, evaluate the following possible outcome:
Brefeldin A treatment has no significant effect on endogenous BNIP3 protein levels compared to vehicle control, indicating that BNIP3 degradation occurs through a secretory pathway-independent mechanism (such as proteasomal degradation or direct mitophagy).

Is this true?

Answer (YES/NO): NO